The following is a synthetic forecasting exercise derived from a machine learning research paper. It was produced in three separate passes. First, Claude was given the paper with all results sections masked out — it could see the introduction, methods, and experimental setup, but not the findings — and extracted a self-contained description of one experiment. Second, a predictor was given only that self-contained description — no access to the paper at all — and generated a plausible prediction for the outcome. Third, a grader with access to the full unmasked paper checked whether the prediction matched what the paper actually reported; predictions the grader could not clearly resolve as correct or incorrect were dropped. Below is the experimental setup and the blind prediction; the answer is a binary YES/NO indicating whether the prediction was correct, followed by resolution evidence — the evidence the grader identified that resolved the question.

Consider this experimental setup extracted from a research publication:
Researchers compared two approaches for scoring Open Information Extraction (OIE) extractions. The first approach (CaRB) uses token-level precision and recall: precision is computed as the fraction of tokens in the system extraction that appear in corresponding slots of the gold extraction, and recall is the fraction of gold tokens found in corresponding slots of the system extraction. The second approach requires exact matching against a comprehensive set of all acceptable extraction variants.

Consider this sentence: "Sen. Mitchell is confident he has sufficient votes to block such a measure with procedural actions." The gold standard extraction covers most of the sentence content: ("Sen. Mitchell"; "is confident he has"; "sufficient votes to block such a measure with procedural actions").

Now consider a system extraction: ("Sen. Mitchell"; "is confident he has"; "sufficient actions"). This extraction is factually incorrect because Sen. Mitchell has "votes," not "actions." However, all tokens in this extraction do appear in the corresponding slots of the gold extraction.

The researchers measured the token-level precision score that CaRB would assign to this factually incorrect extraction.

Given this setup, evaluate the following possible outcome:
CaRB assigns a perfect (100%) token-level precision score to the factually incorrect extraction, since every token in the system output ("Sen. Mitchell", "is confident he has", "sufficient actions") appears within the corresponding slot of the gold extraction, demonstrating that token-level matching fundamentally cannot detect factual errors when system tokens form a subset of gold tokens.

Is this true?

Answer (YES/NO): YES